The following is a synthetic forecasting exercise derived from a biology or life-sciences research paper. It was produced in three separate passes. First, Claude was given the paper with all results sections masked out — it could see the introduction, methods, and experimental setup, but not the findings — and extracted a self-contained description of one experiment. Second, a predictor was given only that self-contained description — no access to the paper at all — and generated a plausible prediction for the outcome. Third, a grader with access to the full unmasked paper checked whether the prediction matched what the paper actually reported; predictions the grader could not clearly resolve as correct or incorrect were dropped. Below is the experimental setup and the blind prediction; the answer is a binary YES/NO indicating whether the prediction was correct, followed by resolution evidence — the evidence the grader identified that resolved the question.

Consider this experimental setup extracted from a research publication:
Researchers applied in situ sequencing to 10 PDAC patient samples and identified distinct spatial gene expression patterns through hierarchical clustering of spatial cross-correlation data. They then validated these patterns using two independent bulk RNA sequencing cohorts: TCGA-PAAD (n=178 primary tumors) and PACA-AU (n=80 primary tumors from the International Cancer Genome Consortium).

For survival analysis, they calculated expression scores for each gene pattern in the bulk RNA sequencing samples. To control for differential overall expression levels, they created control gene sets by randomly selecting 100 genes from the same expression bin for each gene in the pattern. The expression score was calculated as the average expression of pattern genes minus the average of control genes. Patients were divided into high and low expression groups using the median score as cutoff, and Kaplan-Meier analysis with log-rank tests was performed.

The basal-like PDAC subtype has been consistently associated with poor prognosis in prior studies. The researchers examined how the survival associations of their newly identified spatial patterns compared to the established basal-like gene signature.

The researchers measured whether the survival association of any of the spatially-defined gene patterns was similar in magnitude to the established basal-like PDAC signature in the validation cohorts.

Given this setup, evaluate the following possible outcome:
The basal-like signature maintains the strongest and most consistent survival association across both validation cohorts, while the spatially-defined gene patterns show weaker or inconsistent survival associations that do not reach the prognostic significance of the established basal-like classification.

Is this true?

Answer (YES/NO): NO